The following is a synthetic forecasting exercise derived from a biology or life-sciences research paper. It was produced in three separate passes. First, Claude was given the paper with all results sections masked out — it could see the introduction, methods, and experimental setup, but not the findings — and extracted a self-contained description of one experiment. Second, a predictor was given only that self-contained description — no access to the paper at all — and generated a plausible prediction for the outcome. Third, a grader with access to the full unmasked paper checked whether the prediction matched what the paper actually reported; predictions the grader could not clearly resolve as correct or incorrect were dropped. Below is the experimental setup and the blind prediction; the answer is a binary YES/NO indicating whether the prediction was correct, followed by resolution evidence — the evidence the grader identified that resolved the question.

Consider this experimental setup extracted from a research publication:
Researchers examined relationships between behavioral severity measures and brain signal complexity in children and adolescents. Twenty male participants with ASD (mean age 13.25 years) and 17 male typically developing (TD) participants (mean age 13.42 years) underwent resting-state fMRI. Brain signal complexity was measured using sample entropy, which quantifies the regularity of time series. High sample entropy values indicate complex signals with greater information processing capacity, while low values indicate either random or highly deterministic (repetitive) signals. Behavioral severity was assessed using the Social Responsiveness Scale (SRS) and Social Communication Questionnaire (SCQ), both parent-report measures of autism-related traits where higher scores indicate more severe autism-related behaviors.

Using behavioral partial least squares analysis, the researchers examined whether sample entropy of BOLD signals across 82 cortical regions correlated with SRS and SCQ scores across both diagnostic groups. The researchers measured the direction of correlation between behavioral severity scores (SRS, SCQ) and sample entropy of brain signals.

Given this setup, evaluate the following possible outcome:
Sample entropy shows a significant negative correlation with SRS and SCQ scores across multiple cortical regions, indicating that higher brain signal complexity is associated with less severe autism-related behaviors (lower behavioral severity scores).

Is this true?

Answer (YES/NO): YES